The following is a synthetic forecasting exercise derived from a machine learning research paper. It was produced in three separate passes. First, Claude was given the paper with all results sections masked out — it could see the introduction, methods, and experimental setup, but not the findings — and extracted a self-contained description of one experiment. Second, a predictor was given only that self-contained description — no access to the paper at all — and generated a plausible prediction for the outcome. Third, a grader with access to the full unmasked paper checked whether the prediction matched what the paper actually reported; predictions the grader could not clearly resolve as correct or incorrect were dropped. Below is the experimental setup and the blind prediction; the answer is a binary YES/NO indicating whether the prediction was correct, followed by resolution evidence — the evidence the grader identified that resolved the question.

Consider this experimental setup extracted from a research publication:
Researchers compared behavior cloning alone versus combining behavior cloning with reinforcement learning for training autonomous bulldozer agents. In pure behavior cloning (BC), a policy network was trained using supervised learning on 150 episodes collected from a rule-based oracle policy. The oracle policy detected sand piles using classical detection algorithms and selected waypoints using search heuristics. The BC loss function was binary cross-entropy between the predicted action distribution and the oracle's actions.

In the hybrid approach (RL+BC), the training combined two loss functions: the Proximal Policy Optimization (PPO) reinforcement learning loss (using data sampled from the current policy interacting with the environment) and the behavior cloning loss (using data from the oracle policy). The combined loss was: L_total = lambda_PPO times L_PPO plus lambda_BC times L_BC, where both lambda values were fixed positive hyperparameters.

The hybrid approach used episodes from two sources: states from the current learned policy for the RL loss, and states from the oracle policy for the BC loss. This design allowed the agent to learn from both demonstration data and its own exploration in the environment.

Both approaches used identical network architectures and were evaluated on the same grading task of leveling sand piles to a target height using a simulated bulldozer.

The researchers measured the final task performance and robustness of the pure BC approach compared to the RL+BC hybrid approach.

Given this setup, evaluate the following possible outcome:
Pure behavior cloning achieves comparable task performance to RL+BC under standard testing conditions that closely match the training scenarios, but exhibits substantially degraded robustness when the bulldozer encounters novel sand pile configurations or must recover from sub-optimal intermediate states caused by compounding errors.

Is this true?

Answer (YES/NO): NO